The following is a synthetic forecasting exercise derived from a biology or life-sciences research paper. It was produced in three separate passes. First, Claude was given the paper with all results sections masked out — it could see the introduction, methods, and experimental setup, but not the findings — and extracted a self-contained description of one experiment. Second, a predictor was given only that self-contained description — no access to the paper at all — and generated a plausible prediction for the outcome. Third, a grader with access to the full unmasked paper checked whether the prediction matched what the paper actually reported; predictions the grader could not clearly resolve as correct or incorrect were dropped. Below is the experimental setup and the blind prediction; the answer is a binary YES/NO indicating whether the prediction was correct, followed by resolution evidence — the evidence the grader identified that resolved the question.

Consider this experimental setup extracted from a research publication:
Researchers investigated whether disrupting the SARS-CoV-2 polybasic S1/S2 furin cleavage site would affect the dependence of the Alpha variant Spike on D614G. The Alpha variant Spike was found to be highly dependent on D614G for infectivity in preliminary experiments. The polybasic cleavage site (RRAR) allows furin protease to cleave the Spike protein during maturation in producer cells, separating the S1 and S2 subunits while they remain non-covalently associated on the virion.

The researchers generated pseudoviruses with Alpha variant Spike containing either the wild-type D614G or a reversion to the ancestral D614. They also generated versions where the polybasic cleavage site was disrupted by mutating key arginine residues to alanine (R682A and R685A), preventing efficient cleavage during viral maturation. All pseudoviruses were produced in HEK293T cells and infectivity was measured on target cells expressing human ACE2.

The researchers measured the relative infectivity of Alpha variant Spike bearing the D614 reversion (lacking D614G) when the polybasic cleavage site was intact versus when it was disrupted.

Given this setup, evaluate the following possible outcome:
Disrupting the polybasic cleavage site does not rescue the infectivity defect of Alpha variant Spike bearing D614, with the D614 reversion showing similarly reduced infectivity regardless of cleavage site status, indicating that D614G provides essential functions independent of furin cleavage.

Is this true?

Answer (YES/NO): NO